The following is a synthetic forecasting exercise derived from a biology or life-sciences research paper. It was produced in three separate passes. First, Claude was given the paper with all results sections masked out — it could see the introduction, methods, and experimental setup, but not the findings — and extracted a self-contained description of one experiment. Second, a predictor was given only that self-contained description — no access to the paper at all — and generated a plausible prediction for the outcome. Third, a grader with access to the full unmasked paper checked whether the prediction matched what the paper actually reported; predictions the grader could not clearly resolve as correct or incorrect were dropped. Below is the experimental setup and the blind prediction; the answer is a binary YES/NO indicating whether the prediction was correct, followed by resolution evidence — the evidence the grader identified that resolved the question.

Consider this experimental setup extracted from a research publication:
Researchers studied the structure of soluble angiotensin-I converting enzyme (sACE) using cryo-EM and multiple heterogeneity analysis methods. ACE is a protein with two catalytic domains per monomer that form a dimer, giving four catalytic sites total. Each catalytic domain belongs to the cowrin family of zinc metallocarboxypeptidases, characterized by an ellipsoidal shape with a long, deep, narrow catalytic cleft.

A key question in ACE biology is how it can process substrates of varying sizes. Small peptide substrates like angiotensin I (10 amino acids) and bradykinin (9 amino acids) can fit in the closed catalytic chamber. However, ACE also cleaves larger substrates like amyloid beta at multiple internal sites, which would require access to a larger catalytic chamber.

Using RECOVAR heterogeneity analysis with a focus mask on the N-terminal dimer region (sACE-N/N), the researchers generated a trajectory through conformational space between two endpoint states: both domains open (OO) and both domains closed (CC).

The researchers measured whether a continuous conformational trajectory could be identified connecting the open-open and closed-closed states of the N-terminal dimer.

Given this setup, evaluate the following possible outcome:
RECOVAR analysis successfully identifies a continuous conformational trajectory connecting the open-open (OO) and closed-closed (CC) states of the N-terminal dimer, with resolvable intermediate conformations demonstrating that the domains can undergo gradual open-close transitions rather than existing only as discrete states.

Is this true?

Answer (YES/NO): NO